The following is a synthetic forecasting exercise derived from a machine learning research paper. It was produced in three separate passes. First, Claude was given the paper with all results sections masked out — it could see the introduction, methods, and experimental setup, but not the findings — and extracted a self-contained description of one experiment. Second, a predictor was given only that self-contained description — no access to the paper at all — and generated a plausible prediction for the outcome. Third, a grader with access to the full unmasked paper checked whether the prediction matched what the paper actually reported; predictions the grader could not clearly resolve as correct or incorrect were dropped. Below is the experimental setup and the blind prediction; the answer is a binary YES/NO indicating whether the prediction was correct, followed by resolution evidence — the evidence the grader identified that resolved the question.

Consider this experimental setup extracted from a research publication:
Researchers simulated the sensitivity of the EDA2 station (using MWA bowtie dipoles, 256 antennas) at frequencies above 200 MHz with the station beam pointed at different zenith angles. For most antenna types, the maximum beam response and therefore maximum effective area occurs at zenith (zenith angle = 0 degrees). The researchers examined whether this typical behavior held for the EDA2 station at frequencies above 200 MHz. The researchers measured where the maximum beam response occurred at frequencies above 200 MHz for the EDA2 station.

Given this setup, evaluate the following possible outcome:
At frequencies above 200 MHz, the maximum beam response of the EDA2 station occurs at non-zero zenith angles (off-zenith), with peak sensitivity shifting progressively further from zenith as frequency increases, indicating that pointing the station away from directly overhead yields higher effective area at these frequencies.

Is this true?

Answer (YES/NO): NO